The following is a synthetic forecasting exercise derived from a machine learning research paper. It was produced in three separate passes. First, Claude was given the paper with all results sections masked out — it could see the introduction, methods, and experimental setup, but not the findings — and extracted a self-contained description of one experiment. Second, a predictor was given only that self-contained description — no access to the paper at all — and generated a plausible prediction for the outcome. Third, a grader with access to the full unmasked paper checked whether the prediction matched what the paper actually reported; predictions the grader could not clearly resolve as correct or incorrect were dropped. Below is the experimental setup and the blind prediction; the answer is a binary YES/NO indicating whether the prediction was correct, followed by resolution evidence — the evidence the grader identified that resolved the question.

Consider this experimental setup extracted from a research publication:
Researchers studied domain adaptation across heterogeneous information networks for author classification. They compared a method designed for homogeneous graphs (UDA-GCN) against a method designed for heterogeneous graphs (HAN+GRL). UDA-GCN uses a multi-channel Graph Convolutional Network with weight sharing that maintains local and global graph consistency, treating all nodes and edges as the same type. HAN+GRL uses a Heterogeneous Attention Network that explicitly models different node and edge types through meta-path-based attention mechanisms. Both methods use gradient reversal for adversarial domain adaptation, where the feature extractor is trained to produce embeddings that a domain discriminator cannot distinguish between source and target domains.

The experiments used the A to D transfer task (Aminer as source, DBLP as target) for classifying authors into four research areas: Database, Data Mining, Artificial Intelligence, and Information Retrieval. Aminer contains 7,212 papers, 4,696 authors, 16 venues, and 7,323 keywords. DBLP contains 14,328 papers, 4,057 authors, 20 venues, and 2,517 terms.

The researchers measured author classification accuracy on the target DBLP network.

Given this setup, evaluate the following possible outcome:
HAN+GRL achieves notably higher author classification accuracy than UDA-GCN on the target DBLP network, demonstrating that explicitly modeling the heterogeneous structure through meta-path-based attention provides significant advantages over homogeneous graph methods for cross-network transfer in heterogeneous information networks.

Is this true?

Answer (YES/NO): NO